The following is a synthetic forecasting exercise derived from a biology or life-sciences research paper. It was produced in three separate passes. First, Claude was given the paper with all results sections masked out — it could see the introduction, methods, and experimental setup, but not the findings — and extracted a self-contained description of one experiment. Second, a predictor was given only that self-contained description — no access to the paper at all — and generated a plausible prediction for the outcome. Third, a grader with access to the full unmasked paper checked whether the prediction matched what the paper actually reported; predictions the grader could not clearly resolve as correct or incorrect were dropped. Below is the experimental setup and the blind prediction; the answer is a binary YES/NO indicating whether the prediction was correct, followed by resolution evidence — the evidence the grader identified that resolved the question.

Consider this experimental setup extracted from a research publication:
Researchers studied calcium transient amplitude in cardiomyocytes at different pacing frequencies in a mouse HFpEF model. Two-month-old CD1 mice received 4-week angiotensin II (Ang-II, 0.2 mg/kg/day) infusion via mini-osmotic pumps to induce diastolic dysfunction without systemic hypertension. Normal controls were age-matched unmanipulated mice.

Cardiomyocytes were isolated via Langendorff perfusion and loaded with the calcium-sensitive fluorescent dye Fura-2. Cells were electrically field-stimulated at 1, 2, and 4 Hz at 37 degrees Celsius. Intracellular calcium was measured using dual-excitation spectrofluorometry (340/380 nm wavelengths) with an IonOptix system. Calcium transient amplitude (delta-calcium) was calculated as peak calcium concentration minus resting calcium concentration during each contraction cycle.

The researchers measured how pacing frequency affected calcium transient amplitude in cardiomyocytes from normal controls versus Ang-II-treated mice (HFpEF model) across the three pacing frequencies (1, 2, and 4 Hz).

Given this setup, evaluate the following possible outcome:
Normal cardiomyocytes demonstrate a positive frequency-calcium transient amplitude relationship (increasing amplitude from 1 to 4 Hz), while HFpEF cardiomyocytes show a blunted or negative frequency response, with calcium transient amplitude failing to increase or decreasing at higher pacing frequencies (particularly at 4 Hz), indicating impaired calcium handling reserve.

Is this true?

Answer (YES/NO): YES